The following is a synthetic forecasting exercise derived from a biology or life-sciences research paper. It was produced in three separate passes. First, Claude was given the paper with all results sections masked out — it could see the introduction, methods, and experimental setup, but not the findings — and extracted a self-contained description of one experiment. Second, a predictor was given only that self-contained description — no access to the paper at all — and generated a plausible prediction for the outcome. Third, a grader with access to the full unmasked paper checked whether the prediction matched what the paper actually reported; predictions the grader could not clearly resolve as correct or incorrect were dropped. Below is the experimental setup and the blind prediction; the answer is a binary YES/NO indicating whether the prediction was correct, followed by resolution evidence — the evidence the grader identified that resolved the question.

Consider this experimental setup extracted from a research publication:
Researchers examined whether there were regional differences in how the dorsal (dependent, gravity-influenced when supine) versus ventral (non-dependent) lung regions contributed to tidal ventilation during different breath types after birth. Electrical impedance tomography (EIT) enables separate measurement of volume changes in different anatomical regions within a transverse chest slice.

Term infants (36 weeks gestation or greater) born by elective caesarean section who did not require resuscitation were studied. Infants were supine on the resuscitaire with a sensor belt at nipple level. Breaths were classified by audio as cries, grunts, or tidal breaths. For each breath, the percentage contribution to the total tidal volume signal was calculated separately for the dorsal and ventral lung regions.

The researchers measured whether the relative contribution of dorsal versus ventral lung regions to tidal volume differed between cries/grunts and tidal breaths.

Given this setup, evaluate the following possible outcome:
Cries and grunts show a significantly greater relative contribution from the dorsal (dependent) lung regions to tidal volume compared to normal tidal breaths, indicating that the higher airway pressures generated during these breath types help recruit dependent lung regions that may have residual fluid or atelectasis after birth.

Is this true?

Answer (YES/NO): NO